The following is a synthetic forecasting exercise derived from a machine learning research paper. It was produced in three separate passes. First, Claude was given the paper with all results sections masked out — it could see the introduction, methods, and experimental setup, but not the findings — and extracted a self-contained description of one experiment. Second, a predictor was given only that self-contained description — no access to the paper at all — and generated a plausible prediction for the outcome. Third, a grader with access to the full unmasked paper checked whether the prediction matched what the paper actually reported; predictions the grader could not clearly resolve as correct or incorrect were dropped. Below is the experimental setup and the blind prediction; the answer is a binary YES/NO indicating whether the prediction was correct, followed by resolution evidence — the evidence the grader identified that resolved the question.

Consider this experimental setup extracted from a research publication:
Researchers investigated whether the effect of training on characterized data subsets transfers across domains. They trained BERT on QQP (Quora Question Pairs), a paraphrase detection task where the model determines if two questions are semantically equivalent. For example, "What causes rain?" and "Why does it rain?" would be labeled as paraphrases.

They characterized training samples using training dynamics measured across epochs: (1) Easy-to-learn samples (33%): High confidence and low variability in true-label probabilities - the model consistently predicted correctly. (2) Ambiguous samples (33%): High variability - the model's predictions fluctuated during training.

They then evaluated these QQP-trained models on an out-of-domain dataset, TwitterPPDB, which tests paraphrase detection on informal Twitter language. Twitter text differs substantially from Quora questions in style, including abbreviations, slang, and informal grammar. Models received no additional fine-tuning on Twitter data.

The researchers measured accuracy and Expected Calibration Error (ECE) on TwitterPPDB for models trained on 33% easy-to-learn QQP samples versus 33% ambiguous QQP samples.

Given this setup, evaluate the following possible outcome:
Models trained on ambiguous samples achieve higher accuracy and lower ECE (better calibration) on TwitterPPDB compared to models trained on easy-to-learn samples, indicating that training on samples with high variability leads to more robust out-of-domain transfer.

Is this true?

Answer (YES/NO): YES